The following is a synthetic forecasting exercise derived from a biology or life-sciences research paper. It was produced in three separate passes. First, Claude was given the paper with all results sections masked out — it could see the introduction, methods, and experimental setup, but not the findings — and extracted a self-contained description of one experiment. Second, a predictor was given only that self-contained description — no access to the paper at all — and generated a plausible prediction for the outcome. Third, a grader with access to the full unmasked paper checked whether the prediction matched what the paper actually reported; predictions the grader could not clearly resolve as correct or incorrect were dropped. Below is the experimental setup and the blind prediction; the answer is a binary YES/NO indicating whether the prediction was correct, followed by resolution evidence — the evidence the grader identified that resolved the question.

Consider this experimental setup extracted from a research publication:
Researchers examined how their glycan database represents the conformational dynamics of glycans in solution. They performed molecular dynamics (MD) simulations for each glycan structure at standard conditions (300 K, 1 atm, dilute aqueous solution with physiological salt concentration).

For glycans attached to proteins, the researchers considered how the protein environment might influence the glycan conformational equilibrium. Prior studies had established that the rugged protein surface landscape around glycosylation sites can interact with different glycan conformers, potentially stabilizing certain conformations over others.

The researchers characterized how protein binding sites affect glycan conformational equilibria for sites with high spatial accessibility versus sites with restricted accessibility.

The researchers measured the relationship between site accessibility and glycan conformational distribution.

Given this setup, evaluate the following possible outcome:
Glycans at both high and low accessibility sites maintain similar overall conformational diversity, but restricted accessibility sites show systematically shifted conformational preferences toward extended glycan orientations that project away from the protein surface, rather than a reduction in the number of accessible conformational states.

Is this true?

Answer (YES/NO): NO